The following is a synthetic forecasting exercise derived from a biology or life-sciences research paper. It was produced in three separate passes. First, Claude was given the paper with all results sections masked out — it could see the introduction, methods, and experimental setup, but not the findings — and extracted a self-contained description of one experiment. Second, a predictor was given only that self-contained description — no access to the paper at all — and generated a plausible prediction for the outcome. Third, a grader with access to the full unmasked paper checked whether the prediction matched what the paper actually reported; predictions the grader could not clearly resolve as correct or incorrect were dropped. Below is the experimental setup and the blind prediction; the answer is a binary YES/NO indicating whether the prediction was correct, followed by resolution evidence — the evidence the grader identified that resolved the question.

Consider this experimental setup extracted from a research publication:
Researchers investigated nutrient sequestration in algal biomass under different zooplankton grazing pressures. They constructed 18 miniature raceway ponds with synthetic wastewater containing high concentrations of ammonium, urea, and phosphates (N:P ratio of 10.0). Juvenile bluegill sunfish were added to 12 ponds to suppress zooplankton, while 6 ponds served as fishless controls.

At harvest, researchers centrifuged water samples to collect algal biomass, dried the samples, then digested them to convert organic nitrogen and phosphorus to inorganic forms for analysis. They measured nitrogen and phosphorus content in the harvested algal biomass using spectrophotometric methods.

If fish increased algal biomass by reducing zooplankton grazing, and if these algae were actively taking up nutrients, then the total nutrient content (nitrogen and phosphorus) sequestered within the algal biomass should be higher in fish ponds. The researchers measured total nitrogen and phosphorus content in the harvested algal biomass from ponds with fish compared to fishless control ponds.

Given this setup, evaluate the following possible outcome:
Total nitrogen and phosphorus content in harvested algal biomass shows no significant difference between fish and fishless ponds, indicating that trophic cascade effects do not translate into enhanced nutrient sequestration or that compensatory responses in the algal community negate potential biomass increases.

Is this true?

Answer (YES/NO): YES